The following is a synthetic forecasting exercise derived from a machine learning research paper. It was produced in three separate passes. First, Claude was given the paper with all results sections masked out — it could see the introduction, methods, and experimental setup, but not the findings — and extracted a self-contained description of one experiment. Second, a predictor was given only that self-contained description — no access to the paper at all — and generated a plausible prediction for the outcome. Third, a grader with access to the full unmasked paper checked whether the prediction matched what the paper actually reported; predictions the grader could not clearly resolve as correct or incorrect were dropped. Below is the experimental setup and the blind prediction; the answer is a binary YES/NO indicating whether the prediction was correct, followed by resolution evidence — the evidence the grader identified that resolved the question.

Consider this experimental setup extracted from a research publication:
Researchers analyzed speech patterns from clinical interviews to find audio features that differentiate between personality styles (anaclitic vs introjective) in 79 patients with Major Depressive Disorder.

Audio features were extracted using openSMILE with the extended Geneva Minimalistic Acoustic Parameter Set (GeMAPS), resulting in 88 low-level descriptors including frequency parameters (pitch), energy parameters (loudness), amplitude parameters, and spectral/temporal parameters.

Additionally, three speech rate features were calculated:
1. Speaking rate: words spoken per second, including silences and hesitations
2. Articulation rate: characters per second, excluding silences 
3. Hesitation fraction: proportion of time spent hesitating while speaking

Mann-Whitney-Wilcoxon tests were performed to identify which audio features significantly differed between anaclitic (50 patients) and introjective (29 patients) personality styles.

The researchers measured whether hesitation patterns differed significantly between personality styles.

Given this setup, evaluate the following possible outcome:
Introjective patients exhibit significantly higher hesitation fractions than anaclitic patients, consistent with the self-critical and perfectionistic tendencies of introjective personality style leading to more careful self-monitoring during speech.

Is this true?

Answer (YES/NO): NO